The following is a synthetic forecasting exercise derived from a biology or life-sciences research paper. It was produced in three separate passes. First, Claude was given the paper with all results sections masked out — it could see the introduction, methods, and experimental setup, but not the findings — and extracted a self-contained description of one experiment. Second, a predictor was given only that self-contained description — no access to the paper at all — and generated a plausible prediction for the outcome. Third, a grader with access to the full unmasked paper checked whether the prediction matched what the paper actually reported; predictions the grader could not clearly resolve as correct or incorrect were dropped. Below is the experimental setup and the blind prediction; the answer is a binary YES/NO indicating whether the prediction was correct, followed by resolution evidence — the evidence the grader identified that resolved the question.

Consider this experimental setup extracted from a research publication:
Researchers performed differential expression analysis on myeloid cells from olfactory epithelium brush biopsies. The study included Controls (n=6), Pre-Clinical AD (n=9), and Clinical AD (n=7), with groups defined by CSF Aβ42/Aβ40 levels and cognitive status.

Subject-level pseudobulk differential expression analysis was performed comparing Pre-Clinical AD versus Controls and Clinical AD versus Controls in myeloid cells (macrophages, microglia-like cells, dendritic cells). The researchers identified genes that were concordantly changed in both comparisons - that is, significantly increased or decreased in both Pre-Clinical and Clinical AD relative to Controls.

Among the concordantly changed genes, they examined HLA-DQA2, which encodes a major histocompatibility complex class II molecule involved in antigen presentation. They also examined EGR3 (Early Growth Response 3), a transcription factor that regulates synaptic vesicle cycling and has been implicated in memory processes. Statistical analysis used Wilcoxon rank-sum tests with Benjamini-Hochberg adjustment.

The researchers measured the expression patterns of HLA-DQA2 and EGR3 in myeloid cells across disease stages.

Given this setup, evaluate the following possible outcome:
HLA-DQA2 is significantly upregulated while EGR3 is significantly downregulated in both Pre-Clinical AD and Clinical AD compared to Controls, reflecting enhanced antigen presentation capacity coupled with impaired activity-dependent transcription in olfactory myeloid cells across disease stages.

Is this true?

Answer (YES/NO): YES